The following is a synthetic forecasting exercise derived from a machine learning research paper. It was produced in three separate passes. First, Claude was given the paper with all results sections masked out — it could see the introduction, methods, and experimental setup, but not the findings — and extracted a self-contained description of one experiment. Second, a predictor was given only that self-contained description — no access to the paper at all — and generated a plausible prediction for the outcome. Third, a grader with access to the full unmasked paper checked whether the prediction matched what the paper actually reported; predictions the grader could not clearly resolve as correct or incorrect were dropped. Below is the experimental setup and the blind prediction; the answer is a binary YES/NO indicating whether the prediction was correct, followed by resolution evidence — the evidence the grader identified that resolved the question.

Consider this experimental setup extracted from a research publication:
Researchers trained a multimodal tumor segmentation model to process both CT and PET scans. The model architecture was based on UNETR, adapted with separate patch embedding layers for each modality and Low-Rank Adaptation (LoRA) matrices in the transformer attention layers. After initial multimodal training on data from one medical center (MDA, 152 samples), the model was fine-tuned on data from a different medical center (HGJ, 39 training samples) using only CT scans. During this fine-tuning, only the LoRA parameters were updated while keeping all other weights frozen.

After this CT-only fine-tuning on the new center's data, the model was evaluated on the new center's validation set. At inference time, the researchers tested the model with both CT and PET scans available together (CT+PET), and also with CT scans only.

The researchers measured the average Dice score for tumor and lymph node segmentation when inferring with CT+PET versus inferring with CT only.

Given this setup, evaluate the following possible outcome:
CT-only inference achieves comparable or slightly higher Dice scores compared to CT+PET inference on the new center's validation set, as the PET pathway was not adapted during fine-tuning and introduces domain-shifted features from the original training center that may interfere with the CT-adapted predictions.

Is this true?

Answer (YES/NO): NO